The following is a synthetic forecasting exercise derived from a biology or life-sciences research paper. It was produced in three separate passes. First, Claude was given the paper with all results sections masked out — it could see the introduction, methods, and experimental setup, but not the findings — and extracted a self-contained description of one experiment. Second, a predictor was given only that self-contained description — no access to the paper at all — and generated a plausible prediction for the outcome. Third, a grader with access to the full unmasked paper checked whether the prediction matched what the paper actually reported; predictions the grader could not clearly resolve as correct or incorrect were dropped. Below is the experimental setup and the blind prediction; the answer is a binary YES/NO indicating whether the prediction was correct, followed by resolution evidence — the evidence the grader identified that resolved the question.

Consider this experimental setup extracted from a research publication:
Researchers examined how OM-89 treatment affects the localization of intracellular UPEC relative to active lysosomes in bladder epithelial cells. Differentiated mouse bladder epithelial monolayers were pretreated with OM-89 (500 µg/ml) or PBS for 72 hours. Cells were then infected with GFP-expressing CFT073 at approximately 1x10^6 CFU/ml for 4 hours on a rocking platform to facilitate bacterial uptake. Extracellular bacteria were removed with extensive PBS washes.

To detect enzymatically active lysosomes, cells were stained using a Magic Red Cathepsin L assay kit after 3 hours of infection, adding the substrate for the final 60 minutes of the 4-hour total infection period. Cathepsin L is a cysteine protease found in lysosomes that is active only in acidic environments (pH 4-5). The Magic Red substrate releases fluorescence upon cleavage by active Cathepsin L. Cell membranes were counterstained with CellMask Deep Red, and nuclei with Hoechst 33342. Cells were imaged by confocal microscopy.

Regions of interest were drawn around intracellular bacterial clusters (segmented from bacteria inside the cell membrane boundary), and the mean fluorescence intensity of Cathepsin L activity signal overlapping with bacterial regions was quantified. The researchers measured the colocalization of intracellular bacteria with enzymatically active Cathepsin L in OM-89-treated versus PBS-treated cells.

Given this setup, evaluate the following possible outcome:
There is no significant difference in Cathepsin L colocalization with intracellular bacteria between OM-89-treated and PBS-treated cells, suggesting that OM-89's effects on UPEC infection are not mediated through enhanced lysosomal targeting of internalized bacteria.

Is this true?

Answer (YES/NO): NO